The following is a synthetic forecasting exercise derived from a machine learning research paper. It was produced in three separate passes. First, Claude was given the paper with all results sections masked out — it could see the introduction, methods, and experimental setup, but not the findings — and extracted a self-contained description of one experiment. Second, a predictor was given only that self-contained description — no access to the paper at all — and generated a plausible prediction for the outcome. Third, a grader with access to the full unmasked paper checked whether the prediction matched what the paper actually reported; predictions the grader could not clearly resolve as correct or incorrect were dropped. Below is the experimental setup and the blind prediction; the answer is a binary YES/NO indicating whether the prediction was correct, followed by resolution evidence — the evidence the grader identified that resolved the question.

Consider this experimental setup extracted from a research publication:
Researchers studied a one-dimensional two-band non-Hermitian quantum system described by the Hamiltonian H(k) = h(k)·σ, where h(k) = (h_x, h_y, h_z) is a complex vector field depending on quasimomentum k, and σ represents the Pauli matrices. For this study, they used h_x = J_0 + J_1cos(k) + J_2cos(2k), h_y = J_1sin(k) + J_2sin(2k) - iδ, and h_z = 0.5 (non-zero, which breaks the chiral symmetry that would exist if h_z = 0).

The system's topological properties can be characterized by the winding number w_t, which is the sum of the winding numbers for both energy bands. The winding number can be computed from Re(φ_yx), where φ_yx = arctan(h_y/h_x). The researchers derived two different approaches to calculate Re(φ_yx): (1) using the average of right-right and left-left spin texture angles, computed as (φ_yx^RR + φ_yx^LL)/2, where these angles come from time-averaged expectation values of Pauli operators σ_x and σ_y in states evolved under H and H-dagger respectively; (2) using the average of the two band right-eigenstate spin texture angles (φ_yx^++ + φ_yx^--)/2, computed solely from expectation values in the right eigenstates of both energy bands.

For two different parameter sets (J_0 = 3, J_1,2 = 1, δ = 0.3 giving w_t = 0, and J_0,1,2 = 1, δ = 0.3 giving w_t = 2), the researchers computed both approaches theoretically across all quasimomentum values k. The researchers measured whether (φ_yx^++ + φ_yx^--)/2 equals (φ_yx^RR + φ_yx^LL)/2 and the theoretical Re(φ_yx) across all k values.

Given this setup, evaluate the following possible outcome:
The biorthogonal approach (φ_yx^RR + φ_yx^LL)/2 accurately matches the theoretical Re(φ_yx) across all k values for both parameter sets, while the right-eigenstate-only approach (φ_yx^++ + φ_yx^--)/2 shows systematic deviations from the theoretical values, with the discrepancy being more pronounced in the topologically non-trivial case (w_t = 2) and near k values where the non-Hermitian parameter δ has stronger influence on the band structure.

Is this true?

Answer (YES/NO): NO